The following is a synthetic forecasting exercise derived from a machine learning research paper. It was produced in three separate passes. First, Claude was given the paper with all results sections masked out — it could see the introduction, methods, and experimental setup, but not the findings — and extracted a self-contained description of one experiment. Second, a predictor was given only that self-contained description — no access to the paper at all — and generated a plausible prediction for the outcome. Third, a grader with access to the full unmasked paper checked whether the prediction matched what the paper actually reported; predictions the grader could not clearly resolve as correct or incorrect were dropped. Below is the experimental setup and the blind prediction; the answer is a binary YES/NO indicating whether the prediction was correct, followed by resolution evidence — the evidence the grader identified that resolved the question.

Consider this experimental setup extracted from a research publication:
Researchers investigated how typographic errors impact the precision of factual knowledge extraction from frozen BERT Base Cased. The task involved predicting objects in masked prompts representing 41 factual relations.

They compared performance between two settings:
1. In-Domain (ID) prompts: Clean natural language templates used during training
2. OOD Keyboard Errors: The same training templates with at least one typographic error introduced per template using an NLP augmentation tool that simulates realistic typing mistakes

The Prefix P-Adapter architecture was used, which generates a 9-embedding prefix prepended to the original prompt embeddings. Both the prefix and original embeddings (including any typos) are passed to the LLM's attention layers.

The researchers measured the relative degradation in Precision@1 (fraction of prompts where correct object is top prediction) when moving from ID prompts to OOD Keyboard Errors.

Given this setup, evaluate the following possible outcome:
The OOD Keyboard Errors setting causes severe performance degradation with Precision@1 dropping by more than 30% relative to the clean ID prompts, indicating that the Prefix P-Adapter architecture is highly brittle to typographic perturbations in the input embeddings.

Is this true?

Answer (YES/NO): NO